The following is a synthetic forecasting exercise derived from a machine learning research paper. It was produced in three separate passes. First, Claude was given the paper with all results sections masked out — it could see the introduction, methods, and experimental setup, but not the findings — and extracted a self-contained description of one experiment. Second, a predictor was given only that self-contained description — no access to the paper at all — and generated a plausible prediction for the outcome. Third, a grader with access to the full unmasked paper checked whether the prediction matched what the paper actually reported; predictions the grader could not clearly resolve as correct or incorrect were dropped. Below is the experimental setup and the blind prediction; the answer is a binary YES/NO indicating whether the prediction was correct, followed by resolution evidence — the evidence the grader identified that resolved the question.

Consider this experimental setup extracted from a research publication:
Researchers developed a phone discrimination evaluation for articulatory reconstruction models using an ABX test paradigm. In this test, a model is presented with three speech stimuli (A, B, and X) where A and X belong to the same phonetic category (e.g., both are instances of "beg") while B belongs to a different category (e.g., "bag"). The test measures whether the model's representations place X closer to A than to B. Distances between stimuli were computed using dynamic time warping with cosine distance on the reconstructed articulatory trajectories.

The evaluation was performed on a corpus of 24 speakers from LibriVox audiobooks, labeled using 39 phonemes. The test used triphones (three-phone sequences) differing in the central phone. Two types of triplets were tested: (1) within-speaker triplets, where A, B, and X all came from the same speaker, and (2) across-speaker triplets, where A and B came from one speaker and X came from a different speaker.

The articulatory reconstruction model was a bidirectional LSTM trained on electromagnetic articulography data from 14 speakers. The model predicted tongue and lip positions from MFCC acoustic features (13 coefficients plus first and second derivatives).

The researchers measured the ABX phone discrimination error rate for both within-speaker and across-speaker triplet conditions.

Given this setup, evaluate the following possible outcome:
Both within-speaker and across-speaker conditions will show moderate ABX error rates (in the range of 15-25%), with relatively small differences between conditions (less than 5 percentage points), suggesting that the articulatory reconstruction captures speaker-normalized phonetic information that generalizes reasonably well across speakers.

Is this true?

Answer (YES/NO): NO